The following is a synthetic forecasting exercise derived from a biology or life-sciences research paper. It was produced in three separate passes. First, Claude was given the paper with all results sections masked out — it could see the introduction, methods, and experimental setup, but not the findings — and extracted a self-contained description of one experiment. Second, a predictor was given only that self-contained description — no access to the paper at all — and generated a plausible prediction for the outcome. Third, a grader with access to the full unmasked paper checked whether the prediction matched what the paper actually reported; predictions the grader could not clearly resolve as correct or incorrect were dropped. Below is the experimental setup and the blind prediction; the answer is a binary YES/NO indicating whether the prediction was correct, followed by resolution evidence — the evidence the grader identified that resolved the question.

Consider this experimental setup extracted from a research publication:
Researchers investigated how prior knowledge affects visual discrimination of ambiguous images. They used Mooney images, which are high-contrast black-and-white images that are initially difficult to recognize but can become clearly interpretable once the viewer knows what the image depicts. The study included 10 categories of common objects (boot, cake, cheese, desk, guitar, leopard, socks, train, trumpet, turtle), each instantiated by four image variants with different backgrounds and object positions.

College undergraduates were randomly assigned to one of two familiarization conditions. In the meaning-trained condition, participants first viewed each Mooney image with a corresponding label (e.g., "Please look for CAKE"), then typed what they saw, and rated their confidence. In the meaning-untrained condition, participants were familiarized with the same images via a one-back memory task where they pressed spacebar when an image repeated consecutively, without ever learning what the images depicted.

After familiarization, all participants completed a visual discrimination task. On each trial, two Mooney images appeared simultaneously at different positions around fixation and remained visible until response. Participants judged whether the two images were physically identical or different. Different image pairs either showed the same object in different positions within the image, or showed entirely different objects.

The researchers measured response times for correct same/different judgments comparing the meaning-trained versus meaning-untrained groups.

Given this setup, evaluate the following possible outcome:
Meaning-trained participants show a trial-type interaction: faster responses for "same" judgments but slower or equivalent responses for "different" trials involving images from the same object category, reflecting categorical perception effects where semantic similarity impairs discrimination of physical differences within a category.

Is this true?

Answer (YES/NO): NO